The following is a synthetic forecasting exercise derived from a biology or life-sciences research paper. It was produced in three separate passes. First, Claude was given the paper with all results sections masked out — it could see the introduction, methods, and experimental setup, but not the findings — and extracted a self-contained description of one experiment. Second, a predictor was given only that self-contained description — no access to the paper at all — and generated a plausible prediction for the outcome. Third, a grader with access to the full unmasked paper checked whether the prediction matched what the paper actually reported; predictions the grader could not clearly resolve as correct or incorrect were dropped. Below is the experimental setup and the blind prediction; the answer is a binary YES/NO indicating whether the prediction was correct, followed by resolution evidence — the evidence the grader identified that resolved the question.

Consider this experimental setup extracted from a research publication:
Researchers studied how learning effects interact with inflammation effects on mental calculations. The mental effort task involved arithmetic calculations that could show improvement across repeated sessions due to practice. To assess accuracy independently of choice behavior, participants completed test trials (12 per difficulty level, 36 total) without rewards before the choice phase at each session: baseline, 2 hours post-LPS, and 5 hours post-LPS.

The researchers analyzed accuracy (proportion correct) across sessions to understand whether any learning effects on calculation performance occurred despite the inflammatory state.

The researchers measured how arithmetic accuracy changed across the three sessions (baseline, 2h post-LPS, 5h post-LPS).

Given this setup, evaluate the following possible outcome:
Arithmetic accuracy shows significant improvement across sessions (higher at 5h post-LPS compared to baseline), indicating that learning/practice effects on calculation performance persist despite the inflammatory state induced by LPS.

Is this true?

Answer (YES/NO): YES